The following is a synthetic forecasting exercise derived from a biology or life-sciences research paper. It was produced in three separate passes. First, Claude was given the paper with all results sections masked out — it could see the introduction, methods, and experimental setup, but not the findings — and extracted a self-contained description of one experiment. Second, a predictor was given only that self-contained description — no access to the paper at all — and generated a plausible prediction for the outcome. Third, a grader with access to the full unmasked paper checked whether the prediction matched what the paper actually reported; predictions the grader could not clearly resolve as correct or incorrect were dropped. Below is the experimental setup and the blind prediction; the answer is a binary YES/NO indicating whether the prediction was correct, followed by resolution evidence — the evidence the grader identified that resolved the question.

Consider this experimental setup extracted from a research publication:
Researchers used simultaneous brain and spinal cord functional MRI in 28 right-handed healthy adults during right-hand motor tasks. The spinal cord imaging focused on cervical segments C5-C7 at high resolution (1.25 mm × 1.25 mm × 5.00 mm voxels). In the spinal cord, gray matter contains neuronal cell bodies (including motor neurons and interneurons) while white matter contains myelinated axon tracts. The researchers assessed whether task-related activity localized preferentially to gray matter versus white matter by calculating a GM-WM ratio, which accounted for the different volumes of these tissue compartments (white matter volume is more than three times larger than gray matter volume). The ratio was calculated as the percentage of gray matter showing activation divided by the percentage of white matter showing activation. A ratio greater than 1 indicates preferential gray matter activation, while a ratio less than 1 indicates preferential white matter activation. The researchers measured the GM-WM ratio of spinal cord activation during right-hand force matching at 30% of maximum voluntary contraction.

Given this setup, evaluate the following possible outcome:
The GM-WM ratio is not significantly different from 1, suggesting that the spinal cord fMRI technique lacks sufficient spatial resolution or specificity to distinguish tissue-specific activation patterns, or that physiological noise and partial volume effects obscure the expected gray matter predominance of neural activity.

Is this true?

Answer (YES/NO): NO